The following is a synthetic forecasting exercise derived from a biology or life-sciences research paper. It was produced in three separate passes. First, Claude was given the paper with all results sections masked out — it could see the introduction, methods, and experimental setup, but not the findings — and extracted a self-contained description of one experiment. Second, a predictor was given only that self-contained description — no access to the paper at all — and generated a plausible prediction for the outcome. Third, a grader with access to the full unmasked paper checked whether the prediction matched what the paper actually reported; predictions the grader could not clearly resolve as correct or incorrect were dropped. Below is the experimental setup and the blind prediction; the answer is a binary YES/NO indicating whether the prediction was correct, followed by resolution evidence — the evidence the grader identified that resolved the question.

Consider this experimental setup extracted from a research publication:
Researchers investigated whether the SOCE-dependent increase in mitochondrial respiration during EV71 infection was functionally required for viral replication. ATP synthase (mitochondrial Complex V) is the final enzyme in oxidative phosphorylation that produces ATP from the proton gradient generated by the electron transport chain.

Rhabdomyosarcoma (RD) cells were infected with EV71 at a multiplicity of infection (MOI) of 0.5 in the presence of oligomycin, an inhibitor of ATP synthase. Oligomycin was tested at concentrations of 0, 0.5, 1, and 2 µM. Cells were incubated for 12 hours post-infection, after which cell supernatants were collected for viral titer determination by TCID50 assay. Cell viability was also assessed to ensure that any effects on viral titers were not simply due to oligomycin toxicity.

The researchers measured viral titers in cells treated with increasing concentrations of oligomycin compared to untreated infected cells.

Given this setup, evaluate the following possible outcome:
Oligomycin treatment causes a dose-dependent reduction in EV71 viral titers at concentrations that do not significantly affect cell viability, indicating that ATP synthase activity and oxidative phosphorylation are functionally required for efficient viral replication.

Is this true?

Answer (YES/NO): YES